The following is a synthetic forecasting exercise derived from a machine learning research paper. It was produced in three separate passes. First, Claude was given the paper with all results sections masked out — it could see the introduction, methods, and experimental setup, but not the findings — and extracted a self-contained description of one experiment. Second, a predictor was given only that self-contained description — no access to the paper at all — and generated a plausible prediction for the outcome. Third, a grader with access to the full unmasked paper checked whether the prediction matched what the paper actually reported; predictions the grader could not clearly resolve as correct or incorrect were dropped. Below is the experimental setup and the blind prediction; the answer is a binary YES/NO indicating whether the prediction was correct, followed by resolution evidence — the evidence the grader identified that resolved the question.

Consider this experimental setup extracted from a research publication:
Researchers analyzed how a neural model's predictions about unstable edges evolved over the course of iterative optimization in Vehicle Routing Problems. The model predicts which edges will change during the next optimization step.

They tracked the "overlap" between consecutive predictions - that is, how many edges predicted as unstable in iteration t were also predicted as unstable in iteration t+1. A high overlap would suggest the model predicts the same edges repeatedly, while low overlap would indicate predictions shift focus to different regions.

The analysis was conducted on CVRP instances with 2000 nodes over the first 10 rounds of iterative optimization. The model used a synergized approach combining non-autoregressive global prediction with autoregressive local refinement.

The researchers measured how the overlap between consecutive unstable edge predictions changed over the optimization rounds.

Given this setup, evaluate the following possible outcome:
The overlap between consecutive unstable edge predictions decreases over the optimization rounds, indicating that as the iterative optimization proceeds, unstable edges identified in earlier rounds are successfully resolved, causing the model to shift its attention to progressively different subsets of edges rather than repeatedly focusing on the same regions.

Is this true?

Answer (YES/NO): NO